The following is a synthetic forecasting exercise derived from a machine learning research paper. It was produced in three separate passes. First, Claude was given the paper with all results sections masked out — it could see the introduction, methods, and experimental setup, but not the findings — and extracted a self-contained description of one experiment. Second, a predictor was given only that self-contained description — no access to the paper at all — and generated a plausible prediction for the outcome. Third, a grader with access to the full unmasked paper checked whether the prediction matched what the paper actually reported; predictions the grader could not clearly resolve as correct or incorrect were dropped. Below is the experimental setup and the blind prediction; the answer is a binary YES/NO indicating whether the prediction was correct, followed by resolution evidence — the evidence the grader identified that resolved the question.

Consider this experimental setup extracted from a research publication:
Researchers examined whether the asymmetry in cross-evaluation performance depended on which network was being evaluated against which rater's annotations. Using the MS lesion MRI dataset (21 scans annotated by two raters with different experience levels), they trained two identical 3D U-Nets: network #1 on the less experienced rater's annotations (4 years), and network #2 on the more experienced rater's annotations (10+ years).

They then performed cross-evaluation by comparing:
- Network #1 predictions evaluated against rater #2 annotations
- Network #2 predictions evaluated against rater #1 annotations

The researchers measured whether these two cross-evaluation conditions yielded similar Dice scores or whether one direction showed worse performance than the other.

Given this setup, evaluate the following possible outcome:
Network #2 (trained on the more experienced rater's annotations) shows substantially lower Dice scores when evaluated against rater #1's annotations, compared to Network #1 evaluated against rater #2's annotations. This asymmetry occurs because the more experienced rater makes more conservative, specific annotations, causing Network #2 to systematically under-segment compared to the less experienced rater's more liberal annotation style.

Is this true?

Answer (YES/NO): NO